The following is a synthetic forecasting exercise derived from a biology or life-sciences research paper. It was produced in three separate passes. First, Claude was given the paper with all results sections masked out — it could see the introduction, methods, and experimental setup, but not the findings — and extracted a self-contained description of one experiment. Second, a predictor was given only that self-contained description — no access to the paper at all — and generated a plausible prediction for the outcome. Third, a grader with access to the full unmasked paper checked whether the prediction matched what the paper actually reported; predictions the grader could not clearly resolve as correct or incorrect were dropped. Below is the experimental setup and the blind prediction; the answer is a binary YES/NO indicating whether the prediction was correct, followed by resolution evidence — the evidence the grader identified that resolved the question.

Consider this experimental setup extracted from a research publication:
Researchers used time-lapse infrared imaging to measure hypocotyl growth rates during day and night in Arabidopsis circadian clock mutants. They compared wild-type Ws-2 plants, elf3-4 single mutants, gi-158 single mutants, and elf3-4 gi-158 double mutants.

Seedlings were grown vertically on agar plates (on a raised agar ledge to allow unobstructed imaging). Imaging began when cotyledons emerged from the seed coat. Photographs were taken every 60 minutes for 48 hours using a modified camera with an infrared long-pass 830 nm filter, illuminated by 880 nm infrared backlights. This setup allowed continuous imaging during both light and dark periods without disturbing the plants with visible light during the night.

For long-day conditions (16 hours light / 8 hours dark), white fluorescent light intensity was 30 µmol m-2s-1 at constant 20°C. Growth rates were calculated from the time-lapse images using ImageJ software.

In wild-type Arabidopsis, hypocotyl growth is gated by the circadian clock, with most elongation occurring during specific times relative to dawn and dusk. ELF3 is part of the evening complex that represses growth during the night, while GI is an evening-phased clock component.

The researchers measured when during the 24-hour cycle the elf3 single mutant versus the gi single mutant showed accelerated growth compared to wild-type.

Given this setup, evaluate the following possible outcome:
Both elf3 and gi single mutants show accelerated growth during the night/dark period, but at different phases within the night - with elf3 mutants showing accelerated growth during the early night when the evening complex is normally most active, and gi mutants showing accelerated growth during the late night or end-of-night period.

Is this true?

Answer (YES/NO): NO